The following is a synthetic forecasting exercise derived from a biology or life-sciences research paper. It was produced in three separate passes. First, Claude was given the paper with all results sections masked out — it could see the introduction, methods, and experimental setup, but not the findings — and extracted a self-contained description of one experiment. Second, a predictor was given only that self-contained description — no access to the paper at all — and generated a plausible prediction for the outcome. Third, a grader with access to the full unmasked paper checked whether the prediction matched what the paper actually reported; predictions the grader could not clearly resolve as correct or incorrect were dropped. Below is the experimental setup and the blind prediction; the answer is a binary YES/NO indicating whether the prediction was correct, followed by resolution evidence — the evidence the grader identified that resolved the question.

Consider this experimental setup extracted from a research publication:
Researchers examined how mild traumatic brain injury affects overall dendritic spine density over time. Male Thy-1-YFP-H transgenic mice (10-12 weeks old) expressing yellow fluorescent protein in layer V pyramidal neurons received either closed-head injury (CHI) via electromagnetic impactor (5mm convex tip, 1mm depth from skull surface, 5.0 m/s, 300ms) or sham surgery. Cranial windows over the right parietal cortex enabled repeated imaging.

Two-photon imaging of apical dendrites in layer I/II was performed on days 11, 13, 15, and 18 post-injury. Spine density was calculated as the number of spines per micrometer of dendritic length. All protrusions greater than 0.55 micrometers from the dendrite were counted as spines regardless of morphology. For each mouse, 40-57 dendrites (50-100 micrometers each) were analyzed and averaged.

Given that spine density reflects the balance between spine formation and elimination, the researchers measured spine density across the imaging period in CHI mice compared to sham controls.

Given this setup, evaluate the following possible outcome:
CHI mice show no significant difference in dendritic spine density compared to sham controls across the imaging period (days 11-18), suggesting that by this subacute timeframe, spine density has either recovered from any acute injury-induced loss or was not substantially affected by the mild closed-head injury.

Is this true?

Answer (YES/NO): YES